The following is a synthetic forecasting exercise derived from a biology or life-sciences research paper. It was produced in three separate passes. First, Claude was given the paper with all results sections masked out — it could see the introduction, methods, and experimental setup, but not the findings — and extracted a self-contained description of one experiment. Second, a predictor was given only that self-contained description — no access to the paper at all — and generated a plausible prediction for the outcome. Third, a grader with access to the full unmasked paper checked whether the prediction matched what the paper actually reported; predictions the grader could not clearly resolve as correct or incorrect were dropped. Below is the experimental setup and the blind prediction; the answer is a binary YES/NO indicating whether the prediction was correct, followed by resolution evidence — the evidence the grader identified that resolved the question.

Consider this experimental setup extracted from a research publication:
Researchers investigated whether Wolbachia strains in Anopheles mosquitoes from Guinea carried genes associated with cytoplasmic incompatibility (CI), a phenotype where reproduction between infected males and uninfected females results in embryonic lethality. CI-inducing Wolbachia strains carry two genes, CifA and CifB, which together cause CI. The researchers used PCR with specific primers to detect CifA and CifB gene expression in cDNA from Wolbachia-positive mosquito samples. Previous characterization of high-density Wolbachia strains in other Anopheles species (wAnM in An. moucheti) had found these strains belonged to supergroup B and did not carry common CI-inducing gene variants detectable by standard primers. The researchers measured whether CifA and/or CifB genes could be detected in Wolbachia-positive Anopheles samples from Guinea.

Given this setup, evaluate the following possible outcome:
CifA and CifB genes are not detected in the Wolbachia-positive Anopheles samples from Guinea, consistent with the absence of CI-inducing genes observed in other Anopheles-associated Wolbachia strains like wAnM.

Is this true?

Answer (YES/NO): YES